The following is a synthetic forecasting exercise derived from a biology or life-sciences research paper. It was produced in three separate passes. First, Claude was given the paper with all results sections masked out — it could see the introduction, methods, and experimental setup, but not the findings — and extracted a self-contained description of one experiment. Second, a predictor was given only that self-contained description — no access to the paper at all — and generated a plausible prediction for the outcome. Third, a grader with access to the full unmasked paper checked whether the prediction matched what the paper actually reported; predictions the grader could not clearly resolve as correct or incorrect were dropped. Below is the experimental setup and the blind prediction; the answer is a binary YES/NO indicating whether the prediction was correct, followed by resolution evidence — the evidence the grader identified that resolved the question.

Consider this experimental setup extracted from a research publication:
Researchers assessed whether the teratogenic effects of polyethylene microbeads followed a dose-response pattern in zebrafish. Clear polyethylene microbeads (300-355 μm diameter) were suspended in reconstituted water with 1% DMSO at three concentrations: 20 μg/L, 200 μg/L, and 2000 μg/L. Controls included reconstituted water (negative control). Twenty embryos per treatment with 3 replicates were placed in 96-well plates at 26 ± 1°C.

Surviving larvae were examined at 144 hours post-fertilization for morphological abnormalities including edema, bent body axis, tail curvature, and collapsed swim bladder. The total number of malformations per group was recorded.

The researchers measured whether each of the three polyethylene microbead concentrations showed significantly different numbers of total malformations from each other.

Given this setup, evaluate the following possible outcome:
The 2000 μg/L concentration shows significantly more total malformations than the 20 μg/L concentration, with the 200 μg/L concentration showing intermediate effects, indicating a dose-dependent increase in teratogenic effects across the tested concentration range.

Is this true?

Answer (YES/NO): YES